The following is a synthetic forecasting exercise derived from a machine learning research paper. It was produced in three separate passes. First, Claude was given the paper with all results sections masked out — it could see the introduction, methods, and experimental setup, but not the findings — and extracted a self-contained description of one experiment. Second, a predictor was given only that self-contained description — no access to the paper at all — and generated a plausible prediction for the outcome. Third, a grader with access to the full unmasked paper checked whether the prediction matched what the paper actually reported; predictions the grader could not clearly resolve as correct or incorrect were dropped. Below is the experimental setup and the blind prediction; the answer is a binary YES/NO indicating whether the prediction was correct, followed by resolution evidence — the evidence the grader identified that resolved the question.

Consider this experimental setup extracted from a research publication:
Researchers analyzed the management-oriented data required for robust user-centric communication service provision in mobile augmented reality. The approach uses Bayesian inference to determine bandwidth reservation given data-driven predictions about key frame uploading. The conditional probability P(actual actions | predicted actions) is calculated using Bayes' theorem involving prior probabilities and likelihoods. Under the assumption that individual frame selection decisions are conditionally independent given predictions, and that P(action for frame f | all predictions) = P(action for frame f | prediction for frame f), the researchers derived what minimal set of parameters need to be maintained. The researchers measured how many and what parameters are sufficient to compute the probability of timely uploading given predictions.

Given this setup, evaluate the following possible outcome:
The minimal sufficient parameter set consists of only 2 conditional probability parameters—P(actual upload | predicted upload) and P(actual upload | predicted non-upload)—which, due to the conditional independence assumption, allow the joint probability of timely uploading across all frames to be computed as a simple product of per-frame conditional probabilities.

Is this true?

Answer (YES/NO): NO